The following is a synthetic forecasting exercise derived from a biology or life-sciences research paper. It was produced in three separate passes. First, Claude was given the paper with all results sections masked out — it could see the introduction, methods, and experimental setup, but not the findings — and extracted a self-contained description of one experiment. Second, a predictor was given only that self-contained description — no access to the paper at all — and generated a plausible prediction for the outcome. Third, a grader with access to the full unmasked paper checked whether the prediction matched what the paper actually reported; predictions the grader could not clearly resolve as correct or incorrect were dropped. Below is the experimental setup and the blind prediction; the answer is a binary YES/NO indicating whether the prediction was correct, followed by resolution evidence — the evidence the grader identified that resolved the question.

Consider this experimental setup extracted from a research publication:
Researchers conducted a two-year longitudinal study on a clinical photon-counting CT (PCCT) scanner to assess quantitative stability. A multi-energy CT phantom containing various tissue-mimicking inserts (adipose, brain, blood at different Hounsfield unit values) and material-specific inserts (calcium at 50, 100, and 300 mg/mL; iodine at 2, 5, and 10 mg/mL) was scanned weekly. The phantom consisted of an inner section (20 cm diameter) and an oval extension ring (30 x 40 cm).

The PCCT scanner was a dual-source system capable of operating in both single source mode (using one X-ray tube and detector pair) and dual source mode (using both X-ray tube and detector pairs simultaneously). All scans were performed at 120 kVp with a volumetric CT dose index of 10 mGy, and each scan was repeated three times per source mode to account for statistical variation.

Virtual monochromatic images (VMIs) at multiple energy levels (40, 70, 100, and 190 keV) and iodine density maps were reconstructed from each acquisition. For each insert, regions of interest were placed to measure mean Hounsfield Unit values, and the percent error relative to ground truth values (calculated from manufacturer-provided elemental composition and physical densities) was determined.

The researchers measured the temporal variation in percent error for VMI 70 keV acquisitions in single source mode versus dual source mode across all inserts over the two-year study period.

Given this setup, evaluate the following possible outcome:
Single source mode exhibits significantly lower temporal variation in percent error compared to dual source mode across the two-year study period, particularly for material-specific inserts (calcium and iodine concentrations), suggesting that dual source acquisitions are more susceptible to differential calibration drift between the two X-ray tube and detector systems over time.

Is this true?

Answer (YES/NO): NO